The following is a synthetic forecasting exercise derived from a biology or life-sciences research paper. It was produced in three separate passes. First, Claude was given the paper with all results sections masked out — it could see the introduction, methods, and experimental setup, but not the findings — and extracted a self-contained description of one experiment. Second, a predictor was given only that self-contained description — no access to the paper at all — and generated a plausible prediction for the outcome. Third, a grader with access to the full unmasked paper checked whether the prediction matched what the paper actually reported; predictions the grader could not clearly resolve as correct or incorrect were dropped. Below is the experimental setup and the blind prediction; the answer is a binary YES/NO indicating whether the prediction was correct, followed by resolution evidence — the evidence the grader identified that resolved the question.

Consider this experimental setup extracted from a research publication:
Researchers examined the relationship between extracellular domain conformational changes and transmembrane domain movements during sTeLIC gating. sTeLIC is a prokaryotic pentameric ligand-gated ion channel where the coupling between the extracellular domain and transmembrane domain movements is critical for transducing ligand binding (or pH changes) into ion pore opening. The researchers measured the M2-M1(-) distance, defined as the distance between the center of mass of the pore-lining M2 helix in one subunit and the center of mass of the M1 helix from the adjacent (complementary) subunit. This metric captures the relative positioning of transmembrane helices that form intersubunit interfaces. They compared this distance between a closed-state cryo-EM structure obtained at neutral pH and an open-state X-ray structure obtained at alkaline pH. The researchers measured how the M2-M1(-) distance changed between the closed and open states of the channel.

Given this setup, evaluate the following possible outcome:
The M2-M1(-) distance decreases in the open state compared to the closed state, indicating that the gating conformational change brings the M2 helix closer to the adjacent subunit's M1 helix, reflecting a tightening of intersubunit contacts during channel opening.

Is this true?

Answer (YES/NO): YES